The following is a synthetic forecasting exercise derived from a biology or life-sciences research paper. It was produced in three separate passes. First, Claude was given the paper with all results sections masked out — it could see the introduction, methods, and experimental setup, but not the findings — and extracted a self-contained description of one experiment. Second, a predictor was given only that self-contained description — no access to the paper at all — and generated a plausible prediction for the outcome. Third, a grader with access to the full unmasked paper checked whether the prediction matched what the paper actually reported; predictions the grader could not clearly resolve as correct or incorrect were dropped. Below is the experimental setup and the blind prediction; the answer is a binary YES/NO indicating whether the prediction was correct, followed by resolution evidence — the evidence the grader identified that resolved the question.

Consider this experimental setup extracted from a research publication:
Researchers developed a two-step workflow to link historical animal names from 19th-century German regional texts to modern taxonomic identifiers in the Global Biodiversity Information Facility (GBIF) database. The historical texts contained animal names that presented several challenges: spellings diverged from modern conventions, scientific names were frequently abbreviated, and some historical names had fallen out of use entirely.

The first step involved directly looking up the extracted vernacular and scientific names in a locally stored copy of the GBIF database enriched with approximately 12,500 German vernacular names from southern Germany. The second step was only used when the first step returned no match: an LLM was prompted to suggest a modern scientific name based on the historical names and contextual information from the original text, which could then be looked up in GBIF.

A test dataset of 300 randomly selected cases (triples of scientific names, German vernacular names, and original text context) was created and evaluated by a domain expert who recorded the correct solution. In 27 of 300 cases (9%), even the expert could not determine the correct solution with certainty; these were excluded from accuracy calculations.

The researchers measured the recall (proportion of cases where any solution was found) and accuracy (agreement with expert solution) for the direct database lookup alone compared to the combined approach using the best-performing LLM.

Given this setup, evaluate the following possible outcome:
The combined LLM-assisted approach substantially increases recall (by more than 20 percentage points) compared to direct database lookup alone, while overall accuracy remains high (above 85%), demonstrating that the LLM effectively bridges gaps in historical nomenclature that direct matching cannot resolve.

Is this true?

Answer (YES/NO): NO